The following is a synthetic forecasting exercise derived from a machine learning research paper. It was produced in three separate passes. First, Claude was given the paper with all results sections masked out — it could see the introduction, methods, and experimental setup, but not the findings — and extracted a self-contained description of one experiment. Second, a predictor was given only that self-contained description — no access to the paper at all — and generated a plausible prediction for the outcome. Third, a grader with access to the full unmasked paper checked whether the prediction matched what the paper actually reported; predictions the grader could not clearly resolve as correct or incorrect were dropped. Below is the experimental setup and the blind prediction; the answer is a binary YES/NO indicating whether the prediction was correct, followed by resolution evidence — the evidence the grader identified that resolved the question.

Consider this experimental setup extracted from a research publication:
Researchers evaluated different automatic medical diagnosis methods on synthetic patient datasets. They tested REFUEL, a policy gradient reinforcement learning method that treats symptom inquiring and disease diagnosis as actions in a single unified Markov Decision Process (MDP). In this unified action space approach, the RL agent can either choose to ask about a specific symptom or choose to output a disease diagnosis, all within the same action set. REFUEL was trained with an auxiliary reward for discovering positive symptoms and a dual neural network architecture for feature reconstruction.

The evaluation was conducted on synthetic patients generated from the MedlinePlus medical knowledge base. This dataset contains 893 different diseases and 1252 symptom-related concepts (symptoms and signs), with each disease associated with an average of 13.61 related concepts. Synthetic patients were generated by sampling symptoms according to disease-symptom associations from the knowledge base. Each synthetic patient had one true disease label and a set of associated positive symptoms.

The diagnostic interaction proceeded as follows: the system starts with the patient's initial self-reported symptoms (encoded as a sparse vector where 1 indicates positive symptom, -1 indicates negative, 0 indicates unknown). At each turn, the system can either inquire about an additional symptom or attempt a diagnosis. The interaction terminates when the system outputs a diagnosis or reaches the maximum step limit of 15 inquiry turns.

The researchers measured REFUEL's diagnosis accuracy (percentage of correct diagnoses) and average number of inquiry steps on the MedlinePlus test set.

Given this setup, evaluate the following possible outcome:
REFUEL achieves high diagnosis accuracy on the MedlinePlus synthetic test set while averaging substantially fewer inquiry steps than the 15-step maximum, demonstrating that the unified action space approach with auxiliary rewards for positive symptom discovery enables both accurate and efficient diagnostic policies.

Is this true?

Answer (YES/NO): NO